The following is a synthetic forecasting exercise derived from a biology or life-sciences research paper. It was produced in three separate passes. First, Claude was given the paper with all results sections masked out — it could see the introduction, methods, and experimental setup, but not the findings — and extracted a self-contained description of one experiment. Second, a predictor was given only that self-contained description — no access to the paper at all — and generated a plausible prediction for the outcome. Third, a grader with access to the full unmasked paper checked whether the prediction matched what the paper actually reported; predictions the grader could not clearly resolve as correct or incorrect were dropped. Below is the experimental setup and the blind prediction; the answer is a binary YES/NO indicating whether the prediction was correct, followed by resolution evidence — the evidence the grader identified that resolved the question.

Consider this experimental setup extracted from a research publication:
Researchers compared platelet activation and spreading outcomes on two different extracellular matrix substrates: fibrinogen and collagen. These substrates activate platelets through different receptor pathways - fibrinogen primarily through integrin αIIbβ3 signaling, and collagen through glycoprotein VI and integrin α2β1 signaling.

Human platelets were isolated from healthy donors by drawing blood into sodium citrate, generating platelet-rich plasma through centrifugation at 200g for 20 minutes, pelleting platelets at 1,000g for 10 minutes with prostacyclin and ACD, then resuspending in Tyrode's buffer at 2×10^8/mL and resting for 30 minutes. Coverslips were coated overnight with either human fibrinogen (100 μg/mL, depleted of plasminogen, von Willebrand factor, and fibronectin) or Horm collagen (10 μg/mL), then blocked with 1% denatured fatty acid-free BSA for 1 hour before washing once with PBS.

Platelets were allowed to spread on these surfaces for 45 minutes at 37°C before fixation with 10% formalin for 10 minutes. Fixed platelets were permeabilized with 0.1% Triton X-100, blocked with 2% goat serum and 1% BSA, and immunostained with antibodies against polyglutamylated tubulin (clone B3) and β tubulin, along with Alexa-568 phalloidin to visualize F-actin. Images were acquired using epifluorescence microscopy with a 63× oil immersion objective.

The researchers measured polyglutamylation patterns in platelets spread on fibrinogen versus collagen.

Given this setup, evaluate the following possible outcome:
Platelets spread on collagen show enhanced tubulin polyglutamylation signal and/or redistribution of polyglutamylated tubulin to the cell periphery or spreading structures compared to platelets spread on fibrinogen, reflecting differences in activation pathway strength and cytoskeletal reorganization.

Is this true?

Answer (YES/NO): NO